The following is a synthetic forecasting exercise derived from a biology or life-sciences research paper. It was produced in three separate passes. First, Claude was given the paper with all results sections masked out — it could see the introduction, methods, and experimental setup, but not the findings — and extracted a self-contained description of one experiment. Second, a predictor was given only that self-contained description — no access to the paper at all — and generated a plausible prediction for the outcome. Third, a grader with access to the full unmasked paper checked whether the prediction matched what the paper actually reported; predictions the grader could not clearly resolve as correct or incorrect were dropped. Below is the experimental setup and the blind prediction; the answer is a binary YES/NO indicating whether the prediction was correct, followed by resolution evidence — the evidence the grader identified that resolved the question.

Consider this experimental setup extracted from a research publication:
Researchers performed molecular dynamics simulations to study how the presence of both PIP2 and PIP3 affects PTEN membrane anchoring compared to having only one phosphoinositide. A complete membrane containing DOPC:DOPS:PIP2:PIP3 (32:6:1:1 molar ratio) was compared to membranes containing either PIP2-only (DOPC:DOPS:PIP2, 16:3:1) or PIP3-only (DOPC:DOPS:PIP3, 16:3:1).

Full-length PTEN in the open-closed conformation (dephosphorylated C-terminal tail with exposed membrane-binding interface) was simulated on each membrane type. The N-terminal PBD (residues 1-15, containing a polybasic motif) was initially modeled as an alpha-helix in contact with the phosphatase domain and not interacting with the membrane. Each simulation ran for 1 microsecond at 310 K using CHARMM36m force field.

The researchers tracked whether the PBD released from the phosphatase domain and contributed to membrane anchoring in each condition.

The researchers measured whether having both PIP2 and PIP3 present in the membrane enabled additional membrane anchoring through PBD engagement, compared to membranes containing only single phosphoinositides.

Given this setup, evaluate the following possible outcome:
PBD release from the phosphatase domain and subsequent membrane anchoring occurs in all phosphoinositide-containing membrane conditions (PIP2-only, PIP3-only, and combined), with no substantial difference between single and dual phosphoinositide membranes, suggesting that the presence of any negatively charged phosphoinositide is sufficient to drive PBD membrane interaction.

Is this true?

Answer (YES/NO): NO